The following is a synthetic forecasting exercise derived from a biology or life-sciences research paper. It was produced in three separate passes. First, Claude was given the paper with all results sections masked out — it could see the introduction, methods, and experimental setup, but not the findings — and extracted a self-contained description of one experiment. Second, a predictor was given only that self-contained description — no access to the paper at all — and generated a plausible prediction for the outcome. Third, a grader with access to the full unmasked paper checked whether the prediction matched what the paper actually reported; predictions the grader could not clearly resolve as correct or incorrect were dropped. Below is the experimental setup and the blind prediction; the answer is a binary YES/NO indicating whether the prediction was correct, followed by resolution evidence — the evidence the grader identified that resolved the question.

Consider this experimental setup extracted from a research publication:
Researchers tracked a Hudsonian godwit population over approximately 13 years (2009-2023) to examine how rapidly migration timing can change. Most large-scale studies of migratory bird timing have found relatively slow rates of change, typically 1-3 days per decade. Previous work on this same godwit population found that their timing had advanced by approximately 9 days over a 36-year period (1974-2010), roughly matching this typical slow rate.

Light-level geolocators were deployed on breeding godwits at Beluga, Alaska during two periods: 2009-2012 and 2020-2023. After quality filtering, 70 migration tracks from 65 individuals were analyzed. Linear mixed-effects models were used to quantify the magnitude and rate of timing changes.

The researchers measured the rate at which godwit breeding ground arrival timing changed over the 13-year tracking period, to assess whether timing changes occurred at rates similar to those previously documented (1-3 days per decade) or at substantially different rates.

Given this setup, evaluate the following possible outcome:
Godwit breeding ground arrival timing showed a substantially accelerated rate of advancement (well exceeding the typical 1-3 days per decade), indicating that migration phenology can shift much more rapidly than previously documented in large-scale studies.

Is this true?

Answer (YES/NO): NO